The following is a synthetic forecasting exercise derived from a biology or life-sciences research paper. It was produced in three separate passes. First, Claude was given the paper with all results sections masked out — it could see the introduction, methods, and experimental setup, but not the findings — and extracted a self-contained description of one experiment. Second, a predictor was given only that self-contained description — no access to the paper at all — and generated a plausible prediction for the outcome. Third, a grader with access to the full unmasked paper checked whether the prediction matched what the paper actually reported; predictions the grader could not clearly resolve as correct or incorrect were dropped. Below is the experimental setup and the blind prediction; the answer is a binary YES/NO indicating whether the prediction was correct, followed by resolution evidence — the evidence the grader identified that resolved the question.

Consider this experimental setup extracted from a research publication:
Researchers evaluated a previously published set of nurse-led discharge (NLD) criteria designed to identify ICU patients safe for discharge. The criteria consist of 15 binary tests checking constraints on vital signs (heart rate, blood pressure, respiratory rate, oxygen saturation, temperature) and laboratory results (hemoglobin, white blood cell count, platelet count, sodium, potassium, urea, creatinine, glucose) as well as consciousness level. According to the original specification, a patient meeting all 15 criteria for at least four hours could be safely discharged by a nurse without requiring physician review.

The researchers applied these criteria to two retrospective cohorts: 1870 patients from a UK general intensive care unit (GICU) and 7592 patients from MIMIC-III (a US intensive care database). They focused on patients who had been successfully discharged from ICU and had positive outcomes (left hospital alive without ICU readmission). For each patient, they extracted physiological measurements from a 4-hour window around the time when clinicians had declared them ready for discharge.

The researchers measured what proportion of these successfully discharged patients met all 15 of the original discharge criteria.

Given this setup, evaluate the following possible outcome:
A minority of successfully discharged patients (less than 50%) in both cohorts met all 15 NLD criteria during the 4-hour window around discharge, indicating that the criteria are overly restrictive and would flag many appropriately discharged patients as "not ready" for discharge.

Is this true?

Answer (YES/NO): YES